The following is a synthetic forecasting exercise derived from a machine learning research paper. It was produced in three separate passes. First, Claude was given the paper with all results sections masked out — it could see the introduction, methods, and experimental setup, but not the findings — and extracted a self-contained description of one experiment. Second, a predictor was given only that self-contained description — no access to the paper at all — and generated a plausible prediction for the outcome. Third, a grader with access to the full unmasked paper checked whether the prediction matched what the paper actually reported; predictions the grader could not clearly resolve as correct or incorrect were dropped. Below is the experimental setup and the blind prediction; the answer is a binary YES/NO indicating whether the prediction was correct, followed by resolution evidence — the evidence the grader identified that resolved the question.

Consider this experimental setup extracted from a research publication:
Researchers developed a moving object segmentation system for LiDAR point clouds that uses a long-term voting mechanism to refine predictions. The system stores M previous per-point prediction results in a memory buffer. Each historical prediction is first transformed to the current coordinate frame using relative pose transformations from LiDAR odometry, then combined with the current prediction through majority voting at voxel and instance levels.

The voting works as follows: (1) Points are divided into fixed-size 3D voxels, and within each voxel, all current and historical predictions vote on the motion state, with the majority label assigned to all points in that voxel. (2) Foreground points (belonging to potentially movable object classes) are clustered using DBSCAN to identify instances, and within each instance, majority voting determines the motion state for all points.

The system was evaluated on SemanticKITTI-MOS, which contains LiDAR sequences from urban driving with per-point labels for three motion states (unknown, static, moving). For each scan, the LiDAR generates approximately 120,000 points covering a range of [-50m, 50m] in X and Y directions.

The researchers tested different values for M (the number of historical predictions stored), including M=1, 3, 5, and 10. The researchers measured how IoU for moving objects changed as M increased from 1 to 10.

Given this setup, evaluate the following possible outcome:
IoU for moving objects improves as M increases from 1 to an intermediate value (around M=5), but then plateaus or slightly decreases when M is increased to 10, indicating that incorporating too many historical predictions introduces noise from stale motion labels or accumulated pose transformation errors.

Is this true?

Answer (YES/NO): NO